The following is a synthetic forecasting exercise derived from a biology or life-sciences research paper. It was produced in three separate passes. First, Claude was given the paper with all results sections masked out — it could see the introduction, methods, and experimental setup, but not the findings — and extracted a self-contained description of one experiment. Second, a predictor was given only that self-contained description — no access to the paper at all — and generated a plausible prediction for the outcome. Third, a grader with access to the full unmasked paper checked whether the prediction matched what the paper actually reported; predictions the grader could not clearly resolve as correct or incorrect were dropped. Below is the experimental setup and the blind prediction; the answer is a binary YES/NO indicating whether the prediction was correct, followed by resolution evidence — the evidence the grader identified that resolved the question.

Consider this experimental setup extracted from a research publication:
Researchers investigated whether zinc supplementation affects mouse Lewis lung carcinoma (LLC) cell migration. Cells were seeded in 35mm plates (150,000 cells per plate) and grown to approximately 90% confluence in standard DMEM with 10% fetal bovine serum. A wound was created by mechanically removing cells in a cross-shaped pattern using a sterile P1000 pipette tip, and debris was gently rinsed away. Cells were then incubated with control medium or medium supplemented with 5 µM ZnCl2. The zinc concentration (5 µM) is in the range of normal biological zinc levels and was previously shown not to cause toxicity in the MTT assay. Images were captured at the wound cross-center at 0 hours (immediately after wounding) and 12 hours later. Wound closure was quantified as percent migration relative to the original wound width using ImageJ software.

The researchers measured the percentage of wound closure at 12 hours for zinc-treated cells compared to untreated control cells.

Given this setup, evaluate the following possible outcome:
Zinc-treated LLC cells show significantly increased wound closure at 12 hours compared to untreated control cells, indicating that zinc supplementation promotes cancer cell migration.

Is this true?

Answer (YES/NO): NO